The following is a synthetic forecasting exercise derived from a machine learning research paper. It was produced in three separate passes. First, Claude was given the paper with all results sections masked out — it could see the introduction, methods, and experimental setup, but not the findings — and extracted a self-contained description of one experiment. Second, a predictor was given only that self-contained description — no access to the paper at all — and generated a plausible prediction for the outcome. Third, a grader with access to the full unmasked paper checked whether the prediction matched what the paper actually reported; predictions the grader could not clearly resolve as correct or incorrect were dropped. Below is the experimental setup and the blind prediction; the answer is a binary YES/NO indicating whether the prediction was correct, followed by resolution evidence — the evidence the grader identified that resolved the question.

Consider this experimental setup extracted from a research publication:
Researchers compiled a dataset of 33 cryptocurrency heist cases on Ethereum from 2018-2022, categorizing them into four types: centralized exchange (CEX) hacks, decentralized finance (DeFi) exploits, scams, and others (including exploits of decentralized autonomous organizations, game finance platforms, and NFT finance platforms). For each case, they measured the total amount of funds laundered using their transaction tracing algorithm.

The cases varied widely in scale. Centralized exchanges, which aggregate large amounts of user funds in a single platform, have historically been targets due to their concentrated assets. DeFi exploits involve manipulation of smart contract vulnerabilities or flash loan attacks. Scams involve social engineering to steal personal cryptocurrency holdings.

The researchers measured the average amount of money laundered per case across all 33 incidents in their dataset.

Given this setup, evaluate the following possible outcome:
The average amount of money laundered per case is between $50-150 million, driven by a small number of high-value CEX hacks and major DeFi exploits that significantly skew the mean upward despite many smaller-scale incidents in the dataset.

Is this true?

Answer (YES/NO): NO